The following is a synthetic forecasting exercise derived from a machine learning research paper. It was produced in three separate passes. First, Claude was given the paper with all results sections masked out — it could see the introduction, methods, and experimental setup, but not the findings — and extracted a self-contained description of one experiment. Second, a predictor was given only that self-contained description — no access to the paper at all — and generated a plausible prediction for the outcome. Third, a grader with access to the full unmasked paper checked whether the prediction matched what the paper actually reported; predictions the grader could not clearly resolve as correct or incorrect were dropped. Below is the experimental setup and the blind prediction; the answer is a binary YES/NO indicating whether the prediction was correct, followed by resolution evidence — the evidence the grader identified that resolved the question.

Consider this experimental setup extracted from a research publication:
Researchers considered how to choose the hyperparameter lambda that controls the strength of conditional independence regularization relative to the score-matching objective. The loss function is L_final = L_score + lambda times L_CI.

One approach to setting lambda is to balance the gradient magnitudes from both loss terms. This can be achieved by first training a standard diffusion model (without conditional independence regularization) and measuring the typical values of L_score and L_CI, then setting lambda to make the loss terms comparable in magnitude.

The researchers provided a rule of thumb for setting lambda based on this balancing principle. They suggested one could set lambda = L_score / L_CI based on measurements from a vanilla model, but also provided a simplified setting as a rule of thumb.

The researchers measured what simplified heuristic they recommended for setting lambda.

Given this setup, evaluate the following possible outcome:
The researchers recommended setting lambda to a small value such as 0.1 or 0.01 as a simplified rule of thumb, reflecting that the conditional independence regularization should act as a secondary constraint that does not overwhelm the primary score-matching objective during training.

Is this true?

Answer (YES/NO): NO